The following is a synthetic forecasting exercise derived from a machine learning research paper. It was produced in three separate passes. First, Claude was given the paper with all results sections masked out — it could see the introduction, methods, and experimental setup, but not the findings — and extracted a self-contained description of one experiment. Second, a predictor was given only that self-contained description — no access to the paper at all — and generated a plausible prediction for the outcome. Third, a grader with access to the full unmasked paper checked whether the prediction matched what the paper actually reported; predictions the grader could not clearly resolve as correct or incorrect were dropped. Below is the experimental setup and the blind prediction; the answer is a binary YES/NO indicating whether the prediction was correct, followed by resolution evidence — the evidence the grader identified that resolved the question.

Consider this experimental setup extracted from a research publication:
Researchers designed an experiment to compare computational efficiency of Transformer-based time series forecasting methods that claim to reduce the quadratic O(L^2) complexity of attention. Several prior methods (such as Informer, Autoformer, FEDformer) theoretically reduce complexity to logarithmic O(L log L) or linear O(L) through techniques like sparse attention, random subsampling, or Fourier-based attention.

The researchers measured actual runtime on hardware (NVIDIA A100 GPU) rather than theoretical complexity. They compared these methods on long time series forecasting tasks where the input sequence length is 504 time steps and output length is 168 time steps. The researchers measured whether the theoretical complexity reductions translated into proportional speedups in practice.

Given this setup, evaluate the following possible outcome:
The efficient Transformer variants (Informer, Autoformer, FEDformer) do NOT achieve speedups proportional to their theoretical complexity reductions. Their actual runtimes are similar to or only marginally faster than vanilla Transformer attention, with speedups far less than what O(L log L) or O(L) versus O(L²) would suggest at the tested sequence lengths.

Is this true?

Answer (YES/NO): NO